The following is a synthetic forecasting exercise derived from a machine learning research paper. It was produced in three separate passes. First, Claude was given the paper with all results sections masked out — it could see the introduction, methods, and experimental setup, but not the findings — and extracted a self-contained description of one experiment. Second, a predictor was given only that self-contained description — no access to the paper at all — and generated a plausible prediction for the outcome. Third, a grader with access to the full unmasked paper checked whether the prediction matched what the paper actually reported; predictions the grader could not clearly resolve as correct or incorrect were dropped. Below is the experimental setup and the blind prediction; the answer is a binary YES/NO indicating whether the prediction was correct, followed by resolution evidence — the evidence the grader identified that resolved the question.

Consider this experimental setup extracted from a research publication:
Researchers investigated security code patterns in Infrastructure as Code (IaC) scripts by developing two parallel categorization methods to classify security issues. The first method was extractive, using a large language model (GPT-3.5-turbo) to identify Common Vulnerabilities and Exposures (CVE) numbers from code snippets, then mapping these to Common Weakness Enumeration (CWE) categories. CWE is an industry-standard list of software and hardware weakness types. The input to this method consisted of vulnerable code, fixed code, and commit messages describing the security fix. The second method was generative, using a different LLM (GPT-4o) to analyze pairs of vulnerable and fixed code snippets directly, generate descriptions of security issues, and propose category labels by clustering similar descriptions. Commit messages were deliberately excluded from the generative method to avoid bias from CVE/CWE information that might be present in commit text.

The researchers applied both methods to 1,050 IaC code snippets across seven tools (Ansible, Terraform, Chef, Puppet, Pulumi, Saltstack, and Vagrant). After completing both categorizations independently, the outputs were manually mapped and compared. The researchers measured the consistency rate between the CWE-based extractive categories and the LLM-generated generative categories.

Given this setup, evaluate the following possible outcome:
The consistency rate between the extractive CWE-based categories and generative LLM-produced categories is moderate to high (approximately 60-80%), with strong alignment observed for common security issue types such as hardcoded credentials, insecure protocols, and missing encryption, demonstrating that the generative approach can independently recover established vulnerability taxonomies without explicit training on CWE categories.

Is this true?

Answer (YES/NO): NO